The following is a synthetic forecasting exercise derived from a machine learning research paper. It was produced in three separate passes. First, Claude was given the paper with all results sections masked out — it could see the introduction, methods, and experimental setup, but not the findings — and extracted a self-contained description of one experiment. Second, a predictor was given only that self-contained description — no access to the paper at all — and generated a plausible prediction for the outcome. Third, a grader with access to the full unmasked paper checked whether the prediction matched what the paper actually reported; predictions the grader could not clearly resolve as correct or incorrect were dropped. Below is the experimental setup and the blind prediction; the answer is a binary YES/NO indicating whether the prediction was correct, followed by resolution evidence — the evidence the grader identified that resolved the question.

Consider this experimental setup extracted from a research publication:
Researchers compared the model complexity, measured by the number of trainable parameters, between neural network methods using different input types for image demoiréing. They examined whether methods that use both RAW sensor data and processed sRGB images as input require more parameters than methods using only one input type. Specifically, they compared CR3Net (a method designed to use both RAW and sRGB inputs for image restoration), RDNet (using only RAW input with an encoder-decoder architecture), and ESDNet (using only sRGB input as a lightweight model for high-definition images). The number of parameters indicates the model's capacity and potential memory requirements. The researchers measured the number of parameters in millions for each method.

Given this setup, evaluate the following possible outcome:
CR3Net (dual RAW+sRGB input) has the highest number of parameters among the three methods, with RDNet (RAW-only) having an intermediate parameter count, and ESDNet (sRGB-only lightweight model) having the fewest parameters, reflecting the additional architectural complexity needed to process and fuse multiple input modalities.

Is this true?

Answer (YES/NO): NO